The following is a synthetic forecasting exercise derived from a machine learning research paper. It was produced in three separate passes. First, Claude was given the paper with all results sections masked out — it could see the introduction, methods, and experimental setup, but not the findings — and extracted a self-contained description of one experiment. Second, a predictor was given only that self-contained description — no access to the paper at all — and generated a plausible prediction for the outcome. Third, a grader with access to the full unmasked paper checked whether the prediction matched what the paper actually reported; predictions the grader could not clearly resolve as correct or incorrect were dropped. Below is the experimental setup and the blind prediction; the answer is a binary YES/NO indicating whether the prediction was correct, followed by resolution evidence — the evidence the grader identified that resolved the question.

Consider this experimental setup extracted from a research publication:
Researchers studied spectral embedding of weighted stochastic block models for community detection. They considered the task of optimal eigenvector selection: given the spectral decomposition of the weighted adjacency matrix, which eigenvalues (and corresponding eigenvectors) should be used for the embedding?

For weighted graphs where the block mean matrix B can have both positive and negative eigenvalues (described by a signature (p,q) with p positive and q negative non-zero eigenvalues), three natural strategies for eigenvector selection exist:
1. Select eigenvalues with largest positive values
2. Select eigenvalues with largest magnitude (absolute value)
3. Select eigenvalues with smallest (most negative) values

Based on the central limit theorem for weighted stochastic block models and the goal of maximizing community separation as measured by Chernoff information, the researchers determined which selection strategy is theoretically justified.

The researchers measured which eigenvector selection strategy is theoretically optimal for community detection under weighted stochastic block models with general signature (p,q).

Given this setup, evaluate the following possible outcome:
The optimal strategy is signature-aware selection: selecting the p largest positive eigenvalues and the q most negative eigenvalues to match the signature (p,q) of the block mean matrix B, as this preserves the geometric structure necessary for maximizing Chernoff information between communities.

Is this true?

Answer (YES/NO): NO